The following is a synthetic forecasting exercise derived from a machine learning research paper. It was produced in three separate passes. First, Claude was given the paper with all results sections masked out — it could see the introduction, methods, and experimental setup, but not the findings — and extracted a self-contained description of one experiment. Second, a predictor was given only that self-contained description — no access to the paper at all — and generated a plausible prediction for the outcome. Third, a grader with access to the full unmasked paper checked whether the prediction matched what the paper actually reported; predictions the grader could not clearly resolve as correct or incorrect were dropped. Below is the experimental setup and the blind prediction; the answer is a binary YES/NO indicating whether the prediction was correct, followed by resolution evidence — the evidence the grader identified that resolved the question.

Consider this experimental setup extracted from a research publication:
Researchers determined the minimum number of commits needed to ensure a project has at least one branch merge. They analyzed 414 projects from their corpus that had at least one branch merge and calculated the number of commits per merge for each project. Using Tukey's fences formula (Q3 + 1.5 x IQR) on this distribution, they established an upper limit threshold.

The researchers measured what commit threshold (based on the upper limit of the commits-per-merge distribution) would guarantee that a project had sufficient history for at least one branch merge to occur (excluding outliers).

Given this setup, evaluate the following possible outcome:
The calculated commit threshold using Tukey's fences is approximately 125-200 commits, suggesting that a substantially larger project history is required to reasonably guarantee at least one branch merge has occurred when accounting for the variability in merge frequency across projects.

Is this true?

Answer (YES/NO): NO